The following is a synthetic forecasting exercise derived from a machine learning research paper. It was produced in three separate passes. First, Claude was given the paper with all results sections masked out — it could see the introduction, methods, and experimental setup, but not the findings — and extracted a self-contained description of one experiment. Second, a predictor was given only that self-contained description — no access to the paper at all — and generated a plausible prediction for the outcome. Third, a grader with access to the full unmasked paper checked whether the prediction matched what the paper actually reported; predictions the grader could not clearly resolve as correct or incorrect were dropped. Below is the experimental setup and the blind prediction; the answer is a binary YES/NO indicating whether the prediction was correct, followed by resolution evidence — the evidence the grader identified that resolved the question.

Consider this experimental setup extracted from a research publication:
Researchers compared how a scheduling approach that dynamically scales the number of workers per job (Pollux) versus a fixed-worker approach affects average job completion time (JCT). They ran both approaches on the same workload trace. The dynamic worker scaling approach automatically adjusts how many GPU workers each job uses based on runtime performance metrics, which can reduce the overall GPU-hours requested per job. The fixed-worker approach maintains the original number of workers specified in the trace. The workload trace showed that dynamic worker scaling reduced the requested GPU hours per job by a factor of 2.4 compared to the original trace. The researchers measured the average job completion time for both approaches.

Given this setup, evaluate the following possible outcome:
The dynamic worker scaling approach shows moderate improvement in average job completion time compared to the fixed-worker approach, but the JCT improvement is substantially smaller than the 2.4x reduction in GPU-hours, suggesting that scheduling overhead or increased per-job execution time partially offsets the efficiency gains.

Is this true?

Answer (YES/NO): NO